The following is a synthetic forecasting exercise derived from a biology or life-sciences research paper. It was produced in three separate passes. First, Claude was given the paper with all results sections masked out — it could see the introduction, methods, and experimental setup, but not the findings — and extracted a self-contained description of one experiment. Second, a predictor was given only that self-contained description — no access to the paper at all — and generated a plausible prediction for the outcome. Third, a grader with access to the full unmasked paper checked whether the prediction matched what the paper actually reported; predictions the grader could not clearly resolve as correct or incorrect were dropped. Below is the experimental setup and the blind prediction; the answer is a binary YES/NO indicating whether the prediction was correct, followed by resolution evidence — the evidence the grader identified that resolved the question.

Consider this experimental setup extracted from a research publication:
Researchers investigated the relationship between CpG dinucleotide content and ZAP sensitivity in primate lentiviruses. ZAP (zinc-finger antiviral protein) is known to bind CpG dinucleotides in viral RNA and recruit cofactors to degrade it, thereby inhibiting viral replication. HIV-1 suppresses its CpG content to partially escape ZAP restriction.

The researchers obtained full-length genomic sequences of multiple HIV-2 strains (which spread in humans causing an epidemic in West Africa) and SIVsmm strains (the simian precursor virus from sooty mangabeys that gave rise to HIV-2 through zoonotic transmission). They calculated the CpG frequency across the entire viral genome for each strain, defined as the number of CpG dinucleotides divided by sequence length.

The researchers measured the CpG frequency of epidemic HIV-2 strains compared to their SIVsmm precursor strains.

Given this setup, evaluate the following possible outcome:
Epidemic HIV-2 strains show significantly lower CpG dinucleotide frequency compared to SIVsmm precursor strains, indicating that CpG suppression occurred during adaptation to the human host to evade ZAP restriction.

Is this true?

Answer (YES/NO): NO